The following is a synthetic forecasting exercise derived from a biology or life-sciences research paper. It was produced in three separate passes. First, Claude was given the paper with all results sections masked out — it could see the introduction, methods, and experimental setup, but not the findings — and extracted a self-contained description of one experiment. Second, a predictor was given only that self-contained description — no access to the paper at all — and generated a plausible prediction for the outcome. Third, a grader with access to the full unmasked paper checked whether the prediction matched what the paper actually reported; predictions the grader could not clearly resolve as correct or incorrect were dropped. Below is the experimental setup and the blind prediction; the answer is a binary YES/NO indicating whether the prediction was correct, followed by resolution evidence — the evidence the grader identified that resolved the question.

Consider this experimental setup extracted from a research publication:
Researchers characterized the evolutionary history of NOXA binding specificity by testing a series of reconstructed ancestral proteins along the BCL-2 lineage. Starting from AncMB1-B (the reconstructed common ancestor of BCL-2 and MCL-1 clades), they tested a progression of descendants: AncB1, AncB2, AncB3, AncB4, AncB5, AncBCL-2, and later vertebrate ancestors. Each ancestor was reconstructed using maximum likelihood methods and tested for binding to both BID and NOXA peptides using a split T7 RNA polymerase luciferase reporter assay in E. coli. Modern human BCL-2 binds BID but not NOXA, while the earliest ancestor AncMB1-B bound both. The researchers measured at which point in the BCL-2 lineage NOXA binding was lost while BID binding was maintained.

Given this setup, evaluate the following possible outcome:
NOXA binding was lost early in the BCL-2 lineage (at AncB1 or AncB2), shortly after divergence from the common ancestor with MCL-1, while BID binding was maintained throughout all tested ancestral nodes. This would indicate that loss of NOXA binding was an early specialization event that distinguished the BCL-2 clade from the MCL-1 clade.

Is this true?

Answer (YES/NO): NO